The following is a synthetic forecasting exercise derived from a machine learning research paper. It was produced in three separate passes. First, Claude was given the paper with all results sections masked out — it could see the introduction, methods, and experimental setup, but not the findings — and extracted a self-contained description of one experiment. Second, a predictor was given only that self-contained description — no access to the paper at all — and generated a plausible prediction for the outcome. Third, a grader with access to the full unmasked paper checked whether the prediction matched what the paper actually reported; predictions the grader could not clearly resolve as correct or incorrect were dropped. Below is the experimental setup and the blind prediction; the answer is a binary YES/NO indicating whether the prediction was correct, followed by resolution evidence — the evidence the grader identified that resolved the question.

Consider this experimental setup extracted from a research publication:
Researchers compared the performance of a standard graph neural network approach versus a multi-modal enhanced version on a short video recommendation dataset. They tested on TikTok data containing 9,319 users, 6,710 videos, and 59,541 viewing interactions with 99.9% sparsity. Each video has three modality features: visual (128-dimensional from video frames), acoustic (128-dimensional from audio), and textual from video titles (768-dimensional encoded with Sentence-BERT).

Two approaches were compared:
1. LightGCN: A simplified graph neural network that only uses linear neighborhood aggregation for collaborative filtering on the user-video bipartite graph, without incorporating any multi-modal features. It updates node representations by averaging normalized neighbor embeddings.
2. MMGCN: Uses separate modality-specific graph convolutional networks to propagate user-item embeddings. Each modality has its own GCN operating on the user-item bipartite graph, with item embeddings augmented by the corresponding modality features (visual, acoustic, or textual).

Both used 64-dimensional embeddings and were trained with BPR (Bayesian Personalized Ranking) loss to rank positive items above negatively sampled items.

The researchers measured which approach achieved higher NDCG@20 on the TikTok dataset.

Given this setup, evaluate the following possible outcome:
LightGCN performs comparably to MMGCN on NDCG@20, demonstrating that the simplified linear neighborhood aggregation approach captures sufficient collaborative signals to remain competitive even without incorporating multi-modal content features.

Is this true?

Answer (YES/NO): NO